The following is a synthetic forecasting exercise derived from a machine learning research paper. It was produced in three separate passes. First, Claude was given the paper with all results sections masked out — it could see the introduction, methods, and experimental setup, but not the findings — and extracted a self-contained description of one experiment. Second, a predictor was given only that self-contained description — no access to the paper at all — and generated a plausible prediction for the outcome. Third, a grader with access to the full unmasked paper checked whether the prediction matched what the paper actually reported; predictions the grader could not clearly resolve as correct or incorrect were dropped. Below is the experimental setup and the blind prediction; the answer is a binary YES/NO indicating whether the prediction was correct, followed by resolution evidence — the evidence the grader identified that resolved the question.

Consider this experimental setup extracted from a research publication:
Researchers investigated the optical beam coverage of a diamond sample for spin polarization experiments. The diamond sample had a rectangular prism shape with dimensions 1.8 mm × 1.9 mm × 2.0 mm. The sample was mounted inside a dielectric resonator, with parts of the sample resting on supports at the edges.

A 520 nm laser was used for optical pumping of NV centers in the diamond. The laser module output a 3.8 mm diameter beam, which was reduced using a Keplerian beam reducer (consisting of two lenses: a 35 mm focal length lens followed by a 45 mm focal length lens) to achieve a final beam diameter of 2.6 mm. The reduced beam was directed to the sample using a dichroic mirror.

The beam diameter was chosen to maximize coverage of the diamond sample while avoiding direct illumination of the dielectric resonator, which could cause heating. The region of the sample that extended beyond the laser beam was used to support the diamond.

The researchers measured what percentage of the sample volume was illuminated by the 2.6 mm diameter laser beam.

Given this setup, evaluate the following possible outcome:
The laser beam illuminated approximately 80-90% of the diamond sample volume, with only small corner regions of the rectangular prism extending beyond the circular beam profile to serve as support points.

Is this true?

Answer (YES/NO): NO